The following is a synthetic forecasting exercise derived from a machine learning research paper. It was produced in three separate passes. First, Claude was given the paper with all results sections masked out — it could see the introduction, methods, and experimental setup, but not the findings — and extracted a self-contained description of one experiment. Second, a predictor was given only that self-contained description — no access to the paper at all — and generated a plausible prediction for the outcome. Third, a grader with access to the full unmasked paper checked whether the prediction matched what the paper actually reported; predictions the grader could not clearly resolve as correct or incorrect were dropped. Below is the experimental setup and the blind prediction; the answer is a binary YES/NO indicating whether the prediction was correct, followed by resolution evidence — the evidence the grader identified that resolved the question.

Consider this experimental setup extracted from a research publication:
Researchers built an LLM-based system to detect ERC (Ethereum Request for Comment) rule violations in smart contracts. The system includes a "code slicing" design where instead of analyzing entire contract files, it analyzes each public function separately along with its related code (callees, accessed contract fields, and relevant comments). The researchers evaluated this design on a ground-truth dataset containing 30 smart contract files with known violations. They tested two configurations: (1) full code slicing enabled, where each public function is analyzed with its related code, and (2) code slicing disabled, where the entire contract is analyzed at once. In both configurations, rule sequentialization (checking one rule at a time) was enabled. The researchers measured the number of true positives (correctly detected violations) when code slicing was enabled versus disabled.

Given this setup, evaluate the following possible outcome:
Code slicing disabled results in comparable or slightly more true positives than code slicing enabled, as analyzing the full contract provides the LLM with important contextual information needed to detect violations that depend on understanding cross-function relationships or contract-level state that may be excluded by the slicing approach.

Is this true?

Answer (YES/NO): NO